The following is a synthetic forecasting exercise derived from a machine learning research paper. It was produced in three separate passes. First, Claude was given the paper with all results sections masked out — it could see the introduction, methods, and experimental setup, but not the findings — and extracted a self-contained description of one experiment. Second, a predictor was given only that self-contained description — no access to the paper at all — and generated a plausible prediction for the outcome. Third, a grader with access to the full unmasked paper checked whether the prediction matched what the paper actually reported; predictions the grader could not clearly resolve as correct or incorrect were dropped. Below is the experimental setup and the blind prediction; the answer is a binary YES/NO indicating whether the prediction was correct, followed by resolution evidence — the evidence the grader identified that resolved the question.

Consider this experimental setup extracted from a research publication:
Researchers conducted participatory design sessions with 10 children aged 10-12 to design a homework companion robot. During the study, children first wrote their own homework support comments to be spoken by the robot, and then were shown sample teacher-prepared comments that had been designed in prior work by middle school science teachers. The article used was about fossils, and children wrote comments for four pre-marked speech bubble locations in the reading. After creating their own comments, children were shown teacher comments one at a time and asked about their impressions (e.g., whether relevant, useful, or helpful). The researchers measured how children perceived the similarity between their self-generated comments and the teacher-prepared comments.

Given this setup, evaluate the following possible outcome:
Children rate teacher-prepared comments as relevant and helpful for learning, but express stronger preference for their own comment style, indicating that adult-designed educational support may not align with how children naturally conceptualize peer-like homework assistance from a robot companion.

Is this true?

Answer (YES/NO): NO